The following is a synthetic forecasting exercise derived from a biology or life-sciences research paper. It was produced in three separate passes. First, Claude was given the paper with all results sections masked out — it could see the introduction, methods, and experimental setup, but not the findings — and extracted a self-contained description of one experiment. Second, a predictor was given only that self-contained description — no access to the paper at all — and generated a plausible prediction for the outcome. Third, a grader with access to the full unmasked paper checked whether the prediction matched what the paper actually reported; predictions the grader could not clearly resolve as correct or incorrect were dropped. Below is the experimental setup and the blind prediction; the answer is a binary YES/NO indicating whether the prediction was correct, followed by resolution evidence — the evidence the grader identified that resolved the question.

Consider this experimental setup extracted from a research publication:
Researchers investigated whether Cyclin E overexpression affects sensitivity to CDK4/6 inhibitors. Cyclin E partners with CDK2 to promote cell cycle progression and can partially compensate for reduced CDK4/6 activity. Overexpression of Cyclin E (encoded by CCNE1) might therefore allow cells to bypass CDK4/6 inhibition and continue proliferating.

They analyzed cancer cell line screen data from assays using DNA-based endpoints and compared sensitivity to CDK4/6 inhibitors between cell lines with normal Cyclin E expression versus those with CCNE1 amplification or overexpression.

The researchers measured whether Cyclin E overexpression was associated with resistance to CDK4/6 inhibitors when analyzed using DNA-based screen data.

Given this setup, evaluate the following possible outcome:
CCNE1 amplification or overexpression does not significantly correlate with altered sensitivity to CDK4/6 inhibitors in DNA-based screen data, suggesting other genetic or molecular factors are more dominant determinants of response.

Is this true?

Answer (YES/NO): NO